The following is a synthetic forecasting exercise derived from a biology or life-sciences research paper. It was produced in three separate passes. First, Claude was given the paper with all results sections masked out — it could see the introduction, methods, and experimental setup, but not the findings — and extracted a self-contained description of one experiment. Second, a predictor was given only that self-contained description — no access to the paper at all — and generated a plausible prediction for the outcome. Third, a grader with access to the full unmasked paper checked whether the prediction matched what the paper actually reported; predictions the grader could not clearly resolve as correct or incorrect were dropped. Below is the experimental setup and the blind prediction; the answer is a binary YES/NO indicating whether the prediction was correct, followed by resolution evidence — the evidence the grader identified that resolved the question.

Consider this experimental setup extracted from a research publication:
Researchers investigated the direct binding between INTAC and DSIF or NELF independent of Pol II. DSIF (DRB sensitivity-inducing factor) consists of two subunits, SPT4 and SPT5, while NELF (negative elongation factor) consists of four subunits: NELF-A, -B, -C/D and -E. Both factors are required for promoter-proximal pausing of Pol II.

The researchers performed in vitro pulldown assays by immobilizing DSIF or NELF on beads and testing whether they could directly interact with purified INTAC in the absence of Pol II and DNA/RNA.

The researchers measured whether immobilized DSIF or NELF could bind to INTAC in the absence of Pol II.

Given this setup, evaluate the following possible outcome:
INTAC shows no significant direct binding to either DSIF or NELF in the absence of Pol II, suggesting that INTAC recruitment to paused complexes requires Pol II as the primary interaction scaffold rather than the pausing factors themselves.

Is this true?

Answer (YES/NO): NO